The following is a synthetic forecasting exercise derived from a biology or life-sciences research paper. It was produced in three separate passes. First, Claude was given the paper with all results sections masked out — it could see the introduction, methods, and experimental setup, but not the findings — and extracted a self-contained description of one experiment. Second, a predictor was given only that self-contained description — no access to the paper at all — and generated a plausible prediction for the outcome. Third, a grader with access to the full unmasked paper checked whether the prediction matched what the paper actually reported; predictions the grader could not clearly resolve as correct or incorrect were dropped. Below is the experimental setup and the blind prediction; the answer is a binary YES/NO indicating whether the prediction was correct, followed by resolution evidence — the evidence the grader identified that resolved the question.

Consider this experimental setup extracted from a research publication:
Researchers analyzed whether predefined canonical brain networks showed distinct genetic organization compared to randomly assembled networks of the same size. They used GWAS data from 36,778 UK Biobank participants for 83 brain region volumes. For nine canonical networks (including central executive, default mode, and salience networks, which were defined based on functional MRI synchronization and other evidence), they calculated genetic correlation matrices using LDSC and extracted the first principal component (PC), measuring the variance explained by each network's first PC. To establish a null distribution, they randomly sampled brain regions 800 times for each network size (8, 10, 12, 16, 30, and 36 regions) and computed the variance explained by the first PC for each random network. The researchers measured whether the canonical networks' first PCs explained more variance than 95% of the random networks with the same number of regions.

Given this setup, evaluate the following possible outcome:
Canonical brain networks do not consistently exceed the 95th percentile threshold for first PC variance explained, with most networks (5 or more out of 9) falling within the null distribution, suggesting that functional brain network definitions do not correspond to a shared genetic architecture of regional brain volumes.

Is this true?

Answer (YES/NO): NO